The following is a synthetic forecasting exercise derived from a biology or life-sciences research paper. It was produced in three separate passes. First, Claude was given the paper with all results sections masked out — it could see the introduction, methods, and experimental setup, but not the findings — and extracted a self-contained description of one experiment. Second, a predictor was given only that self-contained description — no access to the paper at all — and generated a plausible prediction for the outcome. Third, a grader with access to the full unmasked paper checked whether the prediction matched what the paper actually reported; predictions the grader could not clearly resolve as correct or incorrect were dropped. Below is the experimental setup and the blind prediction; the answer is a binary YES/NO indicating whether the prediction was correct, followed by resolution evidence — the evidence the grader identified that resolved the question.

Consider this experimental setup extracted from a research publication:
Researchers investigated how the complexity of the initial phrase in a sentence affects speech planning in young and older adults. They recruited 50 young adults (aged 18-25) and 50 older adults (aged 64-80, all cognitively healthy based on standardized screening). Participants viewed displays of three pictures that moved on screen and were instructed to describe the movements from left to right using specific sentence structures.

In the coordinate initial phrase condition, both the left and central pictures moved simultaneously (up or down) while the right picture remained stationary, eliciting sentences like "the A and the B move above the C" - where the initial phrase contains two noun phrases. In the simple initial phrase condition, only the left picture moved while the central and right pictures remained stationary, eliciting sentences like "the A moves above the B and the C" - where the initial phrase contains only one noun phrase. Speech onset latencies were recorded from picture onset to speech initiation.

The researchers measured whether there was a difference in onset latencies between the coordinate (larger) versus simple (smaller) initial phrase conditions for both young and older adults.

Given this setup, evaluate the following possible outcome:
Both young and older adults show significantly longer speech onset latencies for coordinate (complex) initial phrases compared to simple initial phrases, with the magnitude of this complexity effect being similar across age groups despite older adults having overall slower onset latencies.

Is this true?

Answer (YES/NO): YES